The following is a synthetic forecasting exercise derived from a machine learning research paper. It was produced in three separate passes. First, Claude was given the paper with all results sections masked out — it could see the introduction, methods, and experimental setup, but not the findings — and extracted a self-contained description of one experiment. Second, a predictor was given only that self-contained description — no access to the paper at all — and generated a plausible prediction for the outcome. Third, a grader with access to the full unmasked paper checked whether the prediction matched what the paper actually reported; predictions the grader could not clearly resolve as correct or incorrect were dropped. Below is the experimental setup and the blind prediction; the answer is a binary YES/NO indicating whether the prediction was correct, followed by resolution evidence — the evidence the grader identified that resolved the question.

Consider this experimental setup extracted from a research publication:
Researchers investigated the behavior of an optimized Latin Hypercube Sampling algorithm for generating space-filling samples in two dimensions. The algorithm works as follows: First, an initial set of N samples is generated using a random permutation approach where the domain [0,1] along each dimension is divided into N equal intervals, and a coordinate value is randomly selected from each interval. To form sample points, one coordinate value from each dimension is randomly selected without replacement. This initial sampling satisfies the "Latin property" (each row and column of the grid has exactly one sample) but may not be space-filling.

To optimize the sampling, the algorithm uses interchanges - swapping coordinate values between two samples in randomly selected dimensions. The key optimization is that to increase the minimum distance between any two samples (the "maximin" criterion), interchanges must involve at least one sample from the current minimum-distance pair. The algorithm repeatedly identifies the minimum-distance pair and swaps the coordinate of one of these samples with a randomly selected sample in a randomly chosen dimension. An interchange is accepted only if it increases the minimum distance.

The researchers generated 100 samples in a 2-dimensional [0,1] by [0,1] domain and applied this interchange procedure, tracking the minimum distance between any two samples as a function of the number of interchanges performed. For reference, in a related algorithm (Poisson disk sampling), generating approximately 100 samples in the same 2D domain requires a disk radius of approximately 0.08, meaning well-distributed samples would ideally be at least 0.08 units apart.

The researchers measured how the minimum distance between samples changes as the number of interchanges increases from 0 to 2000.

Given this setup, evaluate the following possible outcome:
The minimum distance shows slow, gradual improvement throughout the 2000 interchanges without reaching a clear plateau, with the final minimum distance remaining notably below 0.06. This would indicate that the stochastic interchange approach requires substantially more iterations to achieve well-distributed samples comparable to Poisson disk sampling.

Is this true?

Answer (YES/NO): NO